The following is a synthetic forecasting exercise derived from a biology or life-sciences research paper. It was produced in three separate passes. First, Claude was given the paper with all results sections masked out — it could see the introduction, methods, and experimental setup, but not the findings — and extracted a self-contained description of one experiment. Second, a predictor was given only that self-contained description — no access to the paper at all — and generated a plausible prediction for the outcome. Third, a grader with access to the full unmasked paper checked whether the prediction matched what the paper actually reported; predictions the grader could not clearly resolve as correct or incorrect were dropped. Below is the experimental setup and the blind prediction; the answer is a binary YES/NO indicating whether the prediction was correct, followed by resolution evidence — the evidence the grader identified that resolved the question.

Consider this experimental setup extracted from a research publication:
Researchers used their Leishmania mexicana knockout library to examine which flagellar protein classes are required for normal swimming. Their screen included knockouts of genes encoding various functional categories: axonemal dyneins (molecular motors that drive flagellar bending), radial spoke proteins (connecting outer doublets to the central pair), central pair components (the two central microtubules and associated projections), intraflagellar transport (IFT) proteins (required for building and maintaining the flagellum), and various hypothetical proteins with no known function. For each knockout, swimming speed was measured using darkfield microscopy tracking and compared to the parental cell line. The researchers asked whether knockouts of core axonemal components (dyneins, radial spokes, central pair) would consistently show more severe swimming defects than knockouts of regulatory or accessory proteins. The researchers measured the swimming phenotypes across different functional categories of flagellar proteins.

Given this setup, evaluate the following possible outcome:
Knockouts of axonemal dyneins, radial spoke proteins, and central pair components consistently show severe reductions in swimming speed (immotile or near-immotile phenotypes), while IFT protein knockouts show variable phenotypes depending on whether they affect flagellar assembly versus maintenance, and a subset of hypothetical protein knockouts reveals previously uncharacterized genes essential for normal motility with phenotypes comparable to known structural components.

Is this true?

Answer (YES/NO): NO